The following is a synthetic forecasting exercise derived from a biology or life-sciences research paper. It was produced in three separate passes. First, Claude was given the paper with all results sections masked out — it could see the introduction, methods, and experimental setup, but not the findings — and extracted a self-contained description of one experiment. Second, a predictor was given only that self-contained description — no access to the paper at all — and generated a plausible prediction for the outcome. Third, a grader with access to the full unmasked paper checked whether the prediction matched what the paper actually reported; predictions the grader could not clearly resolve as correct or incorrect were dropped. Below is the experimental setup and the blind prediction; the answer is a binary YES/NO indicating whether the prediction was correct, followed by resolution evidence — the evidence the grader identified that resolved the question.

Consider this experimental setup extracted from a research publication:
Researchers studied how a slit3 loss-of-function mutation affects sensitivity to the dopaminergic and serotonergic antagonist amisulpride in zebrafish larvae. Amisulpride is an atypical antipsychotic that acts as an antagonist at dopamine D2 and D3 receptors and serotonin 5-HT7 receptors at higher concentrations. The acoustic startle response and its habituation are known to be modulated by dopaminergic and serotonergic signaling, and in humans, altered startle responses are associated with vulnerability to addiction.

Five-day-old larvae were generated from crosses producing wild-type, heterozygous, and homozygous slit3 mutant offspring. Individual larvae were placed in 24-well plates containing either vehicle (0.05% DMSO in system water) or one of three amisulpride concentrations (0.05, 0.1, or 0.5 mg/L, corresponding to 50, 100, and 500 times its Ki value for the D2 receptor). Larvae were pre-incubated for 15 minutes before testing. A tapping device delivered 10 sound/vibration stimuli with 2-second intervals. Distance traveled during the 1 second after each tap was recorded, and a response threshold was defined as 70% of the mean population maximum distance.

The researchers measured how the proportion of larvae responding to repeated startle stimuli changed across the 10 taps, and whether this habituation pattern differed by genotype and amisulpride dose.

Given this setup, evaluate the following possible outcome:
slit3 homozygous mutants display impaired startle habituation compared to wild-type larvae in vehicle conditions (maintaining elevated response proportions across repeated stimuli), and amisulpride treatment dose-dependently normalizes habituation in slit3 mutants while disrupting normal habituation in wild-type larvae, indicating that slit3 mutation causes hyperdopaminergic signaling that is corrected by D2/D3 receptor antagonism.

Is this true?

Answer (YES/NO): NO